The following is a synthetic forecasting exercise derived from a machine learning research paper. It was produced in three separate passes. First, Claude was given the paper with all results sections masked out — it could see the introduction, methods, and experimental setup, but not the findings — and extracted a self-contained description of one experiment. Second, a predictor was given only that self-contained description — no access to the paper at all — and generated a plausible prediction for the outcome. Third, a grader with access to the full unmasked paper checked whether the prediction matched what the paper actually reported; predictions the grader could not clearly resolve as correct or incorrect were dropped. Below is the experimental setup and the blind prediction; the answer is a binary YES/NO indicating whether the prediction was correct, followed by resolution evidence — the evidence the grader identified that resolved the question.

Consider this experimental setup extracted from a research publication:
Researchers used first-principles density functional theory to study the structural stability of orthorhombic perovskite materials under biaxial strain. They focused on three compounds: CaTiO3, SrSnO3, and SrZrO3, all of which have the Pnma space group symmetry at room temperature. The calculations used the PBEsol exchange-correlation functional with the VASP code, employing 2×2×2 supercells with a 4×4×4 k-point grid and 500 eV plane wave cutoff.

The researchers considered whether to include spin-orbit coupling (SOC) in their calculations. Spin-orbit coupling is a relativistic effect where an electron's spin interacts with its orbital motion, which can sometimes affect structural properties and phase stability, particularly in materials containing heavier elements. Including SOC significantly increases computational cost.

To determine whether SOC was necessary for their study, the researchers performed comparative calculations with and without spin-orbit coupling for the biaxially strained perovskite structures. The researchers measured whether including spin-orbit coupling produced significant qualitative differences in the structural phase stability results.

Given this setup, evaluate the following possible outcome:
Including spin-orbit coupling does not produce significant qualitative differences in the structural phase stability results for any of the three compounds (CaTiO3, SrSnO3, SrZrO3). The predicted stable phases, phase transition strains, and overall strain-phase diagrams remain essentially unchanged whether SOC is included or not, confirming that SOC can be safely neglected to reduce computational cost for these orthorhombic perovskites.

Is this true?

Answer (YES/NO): YES